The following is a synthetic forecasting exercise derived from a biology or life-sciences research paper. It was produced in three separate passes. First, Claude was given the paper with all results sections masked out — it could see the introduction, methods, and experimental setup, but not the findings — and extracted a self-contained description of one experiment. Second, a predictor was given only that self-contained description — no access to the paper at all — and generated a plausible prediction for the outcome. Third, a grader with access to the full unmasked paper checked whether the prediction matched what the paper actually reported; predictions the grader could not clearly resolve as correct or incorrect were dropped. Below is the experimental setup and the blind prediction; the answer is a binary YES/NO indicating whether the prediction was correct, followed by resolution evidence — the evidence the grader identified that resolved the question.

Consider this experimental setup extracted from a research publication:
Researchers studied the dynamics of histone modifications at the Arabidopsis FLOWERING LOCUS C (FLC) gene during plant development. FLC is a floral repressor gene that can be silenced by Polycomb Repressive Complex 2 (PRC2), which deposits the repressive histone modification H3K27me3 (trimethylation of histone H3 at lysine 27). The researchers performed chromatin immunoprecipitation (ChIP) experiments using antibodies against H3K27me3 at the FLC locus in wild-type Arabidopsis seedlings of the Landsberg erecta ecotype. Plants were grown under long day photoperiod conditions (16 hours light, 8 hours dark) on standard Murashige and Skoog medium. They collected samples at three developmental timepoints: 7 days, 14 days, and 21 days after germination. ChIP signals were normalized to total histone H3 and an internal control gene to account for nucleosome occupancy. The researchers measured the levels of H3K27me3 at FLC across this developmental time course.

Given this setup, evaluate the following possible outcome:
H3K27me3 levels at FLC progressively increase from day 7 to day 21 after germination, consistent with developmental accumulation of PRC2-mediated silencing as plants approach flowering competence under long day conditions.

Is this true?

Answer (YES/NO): YES